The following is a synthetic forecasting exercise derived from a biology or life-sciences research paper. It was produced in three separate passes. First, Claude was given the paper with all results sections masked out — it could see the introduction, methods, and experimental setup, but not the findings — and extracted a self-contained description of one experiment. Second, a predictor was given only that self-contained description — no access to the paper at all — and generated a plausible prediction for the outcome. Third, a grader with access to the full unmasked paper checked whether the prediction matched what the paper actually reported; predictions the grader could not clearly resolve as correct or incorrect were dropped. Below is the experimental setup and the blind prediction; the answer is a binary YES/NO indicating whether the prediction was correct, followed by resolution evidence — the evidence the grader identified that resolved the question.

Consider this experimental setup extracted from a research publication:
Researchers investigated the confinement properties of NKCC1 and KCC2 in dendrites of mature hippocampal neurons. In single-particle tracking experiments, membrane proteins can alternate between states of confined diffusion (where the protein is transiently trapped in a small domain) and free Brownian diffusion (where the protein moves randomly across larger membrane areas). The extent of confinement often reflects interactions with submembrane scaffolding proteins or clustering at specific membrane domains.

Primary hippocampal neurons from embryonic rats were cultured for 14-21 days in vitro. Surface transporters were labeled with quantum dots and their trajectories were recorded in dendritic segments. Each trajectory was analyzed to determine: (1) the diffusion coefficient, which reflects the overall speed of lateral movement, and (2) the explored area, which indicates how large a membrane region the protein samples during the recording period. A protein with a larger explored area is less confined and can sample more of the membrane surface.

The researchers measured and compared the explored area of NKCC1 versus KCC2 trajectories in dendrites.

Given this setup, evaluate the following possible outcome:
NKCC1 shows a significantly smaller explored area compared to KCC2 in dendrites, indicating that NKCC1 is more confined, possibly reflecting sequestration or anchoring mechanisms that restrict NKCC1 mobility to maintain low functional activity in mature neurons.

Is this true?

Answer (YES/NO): NO